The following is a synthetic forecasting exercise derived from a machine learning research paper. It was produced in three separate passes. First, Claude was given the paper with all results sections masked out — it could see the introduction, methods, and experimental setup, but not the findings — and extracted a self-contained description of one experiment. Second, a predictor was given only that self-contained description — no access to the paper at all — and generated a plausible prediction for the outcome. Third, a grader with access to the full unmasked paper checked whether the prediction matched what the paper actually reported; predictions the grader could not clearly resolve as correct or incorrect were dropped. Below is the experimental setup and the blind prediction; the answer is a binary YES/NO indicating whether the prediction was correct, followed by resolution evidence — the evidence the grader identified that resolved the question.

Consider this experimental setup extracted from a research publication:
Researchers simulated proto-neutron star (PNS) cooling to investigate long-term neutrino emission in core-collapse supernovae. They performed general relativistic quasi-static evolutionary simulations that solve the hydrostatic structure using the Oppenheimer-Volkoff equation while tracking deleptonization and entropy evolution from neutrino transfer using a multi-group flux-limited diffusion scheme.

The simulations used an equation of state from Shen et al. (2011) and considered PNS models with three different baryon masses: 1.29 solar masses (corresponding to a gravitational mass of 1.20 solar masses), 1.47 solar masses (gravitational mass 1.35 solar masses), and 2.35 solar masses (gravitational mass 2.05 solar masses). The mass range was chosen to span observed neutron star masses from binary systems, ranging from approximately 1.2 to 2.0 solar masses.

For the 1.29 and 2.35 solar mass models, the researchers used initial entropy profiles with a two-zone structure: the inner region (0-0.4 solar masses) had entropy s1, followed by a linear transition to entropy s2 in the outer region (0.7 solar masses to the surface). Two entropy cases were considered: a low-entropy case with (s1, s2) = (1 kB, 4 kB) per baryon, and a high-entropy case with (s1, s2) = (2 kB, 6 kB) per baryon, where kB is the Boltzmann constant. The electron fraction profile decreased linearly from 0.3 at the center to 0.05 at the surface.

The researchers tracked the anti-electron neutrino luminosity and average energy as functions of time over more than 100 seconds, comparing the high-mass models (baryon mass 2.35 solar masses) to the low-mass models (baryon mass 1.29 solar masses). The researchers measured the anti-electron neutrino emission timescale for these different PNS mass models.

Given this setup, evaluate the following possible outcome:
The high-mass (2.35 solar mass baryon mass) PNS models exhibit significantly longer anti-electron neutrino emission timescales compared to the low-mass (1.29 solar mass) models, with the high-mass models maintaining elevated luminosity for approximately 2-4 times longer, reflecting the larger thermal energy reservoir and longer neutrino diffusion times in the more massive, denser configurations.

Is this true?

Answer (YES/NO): YES